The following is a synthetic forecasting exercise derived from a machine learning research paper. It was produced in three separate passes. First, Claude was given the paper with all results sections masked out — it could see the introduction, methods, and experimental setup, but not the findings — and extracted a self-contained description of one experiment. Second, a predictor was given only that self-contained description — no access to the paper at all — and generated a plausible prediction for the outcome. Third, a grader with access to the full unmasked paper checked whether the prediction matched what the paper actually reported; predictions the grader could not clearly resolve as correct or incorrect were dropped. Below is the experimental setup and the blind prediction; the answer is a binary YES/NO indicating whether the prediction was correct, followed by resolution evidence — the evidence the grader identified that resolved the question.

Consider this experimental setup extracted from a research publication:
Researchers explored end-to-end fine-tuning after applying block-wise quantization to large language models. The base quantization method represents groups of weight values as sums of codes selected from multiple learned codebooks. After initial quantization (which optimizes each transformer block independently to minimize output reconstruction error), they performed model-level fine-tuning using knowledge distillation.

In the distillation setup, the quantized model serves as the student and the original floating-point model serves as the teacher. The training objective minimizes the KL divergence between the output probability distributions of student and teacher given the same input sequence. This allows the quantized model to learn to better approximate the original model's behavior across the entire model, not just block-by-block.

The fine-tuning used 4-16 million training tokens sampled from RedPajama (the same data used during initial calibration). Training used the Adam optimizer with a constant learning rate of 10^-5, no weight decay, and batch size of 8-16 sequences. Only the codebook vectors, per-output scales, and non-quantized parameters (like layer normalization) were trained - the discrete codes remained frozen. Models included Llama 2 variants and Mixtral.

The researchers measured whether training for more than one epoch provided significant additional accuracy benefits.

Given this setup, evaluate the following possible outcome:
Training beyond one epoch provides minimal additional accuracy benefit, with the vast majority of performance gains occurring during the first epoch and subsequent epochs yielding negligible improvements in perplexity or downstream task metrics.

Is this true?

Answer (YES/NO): YES